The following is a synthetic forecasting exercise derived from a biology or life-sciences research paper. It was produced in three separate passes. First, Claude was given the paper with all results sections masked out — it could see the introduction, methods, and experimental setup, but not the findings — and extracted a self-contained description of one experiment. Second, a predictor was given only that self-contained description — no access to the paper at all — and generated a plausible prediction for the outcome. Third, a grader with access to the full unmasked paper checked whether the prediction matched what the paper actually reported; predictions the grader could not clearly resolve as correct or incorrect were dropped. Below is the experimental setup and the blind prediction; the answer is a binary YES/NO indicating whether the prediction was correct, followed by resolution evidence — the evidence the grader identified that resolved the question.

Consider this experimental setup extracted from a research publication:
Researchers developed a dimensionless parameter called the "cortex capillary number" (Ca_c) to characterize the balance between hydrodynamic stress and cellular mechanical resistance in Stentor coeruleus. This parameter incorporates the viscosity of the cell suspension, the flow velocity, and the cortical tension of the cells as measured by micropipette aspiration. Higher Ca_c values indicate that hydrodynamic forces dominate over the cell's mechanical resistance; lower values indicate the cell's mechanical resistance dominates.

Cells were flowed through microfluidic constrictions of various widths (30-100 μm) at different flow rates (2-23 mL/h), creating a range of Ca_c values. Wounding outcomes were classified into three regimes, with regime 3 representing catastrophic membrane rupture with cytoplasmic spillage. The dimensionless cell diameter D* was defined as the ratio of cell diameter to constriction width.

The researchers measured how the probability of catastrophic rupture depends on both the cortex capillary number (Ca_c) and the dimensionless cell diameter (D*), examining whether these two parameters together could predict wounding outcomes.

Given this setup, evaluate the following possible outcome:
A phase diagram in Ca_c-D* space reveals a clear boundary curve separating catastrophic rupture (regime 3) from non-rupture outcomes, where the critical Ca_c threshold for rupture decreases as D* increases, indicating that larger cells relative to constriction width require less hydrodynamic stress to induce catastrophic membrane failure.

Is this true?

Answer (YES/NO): NO